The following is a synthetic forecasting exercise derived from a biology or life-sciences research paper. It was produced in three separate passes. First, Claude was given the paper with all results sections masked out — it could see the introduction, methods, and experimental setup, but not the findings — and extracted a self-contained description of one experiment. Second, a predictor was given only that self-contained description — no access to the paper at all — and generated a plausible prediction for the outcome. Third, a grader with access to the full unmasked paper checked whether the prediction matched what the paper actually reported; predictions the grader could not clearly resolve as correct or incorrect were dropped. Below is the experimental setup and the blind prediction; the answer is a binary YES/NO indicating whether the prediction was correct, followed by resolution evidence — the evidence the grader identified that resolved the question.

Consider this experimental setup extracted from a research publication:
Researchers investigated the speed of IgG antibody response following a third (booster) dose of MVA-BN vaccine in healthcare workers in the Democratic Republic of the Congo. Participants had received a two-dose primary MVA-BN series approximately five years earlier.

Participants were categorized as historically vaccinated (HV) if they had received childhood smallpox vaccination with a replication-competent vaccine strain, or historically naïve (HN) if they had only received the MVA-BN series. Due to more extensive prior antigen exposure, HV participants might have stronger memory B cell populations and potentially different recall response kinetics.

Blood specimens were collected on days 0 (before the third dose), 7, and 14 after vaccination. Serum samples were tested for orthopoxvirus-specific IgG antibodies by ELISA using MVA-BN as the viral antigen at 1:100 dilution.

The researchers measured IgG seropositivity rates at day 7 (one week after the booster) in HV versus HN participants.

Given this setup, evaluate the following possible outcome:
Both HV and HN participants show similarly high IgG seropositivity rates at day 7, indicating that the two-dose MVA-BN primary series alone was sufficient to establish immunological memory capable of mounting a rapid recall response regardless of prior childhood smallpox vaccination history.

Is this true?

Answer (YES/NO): YES